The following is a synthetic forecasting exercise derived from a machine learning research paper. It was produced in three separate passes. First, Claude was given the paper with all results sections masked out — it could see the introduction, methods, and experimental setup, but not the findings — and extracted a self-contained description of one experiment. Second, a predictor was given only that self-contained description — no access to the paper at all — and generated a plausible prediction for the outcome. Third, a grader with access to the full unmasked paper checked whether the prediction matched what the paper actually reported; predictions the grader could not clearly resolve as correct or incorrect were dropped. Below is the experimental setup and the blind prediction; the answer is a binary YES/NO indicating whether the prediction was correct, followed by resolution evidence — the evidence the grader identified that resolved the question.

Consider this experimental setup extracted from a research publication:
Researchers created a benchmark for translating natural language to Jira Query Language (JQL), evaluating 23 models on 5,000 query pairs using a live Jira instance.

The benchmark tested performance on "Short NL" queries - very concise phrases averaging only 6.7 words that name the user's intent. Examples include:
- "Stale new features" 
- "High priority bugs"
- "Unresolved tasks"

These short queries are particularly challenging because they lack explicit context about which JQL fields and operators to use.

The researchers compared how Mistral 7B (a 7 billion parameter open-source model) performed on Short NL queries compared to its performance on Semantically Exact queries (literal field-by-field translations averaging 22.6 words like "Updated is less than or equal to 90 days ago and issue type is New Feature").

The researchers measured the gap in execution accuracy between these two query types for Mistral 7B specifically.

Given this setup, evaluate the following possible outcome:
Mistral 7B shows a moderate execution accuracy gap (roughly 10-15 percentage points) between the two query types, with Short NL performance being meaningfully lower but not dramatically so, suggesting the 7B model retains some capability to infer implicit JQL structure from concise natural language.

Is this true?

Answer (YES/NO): NO